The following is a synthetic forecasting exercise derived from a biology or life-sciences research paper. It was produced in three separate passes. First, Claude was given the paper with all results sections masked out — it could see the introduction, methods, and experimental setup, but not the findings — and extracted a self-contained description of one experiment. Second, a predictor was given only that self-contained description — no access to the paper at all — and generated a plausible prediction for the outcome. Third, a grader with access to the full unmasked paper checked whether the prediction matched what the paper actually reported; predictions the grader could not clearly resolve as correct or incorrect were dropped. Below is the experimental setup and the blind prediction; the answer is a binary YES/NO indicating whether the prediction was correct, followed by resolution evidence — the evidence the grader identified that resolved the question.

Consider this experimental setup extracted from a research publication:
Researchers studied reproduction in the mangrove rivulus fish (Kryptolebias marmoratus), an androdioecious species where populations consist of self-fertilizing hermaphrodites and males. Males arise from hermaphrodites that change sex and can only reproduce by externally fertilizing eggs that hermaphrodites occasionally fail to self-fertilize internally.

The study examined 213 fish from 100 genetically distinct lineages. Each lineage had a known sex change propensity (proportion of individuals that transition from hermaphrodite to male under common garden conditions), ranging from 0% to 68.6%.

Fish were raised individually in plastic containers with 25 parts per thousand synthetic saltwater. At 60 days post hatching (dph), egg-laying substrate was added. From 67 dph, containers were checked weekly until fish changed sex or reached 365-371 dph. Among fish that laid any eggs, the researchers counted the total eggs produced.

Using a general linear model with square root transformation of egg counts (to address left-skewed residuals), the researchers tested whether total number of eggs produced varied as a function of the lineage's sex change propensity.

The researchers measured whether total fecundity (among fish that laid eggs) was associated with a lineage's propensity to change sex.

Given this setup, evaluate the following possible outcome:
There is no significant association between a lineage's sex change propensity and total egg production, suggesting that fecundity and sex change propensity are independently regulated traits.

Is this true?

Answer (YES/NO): NO